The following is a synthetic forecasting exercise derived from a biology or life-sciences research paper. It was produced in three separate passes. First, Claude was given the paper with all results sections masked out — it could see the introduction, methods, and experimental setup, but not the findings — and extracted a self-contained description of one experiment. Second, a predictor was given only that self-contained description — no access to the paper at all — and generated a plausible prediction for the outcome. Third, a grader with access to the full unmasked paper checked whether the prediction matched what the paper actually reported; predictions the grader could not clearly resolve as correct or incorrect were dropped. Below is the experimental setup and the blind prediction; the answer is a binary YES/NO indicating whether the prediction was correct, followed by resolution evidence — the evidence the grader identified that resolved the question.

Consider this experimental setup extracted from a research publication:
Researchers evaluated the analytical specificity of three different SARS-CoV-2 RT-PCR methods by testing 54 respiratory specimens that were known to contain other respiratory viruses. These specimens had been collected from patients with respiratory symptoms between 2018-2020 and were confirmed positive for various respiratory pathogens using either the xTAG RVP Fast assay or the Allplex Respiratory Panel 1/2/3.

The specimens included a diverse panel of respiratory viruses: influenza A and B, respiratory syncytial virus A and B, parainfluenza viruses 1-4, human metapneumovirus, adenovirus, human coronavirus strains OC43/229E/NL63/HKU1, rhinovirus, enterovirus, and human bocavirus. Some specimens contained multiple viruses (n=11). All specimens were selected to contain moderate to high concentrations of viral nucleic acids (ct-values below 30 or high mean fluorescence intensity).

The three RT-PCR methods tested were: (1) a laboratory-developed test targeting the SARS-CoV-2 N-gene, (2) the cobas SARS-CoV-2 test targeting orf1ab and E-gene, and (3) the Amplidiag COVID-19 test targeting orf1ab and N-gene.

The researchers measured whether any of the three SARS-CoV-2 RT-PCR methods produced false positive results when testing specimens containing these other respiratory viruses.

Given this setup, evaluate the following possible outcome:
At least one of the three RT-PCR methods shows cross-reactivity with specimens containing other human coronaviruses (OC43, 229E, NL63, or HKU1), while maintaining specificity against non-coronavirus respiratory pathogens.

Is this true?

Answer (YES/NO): NO